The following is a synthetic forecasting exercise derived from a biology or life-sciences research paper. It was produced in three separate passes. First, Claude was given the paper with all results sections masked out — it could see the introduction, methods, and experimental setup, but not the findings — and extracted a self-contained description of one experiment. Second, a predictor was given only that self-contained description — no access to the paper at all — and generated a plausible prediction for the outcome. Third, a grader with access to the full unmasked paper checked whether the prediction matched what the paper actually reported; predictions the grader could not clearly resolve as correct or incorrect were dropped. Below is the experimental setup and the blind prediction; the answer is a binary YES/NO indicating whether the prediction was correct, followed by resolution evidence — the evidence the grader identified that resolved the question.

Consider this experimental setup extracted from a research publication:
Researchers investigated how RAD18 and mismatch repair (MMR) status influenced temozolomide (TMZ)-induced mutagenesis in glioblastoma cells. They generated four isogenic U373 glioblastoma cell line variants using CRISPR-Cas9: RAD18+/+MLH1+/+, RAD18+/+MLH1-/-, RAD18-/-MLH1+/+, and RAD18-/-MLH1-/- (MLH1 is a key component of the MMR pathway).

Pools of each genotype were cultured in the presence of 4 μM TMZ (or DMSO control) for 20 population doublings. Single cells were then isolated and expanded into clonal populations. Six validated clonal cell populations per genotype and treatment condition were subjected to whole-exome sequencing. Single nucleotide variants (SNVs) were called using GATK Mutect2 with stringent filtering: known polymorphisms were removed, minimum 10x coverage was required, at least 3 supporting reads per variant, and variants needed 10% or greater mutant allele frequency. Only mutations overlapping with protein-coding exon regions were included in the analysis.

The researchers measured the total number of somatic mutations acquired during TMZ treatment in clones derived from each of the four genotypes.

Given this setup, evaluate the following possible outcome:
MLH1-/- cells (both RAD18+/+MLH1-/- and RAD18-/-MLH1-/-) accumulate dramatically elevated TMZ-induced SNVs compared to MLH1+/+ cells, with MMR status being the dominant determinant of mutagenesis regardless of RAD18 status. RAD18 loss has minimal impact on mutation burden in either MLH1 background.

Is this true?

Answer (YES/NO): NO